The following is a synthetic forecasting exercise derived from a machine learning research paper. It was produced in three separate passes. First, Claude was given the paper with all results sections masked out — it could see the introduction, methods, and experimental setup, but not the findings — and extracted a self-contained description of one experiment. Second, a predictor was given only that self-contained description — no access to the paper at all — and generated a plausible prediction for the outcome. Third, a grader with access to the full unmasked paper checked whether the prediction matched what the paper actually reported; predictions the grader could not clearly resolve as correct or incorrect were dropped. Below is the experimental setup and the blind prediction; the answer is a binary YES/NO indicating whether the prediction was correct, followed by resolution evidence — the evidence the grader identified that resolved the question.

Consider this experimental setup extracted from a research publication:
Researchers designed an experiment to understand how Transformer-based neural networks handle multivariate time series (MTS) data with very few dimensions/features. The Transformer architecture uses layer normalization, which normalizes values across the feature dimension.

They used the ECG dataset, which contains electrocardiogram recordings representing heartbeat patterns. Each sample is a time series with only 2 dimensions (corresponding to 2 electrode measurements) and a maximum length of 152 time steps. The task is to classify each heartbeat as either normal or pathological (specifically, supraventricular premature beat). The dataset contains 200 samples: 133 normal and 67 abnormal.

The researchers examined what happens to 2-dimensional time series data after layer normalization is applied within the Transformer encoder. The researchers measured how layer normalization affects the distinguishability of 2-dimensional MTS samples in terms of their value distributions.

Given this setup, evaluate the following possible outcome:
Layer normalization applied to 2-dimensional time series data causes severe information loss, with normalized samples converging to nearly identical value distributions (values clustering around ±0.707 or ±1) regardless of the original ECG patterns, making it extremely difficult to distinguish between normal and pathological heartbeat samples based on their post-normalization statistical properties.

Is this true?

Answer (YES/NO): YES